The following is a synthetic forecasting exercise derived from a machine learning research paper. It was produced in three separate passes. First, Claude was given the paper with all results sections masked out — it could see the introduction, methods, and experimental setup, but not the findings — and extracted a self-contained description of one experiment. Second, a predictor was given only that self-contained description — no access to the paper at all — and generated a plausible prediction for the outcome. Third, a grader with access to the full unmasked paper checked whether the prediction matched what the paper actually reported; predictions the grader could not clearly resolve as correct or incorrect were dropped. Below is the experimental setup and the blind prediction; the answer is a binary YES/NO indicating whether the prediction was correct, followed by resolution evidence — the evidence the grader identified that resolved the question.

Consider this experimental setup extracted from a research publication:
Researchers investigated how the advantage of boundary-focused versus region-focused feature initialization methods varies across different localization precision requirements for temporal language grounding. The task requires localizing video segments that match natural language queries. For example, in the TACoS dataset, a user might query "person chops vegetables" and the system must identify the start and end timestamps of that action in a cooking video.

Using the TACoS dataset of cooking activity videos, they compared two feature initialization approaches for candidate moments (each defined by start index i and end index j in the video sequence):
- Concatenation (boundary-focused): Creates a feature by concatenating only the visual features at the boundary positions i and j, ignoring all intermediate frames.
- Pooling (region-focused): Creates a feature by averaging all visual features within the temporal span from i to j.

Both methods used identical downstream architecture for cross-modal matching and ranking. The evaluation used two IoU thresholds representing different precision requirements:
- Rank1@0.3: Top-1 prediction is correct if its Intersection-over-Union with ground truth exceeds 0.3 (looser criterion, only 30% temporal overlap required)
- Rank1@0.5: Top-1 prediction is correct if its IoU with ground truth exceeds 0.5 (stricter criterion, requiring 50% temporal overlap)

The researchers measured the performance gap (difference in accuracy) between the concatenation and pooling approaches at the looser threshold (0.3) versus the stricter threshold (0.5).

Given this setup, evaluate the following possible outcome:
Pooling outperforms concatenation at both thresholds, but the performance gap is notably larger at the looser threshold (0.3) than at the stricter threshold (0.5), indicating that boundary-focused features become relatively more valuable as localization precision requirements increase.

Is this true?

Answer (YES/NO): NO